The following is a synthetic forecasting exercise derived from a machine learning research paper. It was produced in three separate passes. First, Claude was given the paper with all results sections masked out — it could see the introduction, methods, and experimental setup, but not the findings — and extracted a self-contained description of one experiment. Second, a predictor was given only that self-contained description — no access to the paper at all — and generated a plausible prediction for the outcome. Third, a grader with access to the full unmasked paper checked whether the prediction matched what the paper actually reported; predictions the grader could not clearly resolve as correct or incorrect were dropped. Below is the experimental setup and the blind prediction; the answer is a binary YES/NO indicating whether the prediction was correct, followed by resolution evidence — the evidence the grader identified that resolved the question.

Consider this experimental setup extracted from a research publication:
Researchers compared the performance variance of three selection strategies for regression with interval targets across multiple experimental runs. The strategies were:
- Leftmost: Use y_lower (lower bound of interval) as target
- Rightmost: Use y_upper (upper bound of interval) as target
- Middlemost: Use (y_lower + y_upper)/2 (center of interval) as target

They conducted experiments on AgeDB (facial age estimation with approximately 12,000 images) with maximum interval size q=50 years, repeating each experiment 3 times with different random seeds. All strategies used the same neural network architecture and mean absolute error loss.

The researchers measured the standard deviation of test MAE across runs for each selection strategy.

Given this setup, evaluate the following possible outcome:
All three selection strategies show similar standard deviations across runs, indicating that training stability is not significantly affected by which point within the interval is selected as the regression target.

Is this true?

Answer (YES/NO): NO